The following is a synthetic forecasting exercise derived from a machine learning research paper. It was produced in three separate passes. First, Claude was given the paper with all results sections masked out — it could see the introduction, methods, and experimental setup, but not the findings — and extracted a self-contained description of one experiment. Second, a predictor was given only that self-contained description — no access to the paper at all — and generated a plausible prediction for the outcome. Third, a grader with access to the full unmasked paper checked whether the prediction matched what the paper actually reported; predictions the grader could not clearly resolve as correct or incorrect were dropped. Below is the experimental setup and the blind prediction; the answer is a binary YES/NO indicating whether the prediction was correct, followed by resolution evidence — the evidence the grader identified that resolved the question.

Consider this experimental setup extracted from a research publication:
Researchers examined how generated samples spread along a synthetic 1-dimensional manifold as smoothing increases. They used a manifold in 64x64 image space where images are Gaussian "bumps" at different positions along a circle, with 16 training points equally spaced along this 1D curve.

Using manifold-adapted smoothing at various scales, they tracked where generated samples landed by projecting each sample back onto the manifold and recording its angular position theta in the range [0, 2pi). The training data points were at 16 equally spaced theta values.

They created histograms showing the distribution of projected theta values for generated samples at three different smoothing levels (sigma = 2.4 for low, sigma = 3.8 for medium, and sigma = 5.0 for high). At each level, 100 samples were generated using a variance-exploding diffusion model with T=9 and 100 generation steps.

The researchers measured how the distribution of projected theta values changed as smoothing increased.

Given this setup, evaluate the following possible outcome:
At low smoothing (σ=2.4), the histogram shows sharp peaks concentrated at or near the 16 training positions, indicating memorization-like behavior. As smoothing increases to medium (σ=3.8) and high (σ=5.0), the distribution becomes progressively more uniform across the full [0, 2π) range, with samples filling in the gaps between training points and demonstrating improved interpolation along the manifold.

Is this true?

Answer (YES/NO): YES